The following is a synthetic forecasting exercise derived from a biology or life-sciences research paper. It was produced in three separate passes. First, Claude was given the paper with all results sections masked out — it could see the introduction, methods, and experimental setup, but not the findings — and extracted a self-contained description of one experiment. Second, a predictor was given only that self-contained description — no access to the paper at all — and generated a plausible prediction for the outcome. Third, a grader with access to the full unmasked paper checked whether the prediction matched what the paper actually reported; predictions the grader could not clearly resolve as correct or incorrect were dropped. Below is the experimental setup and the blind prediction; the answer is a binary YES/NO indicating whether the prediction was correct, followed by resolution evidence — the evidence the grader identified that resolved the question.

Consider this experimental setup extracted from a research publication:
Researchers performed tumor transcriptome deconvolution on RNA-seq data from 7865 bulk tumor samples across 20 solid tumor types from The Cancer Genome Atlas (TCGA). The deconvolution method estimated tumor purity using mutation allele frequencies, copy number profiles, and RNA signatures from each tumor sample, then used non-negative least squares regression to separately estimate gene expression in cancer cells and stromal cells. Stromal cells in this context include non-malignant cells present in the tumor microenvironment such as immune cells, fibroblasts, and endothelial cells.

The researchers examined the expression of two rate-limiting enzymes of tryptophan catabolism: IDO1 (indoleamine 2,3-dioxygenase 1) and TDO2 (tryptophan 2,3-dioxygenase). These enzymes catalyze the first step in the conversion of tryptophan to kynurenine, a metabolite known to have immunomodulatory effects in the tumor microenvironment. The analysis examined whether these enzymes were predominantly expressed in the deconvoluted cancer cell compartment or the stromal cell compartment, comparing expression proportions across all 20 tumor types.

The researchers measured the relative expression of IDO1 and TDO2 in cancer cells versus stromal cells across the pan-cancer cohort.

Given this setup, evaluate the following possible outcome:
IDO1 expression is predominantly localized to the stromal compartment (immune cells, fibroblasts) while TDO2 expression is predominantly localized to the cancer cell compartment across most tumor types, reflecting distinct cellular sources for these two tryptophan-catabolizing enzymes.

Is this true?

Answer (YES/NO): NO